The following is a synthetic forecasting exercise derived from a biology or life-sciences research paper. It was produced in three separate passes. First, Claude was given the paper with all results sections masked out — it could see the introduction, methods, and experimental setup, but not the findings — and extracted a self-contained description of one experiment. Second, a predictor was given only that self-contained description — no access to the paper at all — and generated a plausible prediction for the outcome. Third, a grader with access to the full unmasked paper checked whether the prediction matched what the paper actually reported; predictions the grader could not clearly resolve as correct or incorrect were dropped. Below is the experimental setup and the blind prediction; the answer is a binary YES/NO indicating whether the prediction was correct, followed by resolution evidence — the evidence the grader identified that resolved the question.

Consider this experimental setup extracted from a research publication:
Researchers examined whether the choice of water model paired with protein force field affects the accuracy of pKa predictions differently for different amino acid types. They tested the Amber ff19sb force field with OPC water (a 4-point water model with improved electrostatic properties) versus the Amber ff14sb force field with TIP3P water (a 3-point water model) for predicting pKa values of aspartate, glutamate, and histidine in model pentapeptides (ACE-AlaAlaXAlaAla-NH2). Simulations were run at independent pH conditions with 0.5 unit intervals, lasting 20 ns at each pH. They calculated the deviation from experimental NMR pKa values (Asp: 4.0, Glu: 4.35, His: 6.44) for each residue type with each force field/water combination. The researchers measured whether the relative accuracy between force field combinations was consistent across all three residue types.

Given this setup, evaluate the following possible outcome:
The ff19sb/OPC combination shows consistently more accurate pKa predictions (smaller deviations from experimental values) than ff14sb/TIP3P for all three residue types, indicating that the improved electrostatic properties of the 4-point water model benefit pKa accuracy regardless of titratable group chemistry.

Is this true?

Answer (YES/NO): NO